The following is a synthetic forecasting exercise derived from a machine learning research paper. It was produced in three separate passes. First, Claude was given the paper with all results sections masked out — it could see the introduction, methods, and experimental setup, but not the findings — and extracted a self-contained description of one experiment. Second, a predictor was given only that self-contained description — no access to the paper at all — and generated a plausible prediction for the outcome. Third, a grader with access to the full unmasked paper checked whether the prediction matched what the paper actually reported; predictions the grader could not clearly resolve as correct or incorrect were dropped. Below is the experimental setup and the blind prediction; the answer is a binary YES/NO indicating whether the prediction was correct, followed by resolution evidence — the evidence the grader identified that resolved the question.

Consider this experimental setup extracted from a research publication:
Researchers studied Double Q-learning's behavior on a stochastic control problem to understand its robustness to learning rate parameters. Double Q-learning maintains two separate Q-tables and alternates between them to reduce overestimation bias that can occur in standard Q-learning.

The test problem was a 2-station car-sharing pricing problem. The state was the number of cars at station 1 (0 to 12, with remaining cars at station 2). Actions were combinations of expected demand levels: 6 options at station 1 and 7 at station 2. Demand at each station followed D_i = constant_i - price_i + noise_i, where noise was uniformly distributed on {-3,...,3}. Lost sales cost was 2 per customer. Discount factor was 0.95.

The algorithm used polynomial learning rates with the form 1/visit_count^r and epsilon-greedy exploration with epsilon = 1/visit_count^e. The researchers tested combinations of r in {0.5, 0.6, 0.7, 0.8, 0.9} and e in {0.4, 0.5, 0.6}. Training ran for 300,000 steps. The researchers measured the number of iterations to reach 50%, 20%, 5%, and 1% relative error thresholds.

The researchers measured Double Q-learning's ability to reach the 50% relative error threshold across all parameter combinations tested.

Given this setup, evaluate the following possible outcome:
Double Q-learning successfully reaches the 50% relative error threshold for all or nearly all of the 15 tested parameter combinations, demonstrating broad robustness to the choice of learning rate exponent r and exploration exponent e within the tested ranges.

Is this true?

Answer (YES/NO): NO